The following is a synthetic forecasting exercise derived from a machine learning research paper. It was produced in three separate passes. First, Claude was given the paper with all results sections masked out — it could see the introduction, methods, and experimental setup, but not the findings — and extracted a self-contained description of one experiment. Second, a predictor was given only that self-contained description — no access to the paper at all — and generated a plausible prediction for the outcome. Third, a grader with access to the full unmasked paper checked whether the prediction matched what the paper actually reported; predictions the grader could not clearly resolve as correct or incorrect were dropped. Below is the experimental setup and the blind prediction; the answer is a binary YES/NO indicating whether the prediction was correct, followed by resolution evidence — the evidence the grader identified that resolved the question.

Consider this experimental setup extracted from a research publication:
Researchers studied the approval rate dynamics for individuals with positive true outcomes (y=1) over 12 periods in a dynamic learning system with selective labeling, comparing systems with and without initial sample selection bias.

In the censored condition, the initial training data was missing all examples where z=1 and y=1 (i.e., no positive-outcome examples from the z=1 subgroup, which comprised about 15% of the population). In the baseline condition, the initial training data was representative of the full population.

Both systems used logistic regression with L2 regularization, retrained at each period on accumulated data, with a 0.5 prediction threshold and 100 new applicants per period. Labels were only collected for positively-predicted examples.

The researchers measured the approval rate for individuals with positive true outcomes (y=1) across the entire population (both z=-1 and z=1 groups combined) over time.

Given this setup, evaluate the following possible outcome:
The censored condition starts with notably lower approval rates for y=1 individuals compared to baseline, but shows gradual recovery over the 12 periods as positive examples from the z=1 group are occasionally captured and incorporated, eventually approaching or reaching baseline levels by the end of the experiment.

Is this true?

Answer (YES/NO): NO